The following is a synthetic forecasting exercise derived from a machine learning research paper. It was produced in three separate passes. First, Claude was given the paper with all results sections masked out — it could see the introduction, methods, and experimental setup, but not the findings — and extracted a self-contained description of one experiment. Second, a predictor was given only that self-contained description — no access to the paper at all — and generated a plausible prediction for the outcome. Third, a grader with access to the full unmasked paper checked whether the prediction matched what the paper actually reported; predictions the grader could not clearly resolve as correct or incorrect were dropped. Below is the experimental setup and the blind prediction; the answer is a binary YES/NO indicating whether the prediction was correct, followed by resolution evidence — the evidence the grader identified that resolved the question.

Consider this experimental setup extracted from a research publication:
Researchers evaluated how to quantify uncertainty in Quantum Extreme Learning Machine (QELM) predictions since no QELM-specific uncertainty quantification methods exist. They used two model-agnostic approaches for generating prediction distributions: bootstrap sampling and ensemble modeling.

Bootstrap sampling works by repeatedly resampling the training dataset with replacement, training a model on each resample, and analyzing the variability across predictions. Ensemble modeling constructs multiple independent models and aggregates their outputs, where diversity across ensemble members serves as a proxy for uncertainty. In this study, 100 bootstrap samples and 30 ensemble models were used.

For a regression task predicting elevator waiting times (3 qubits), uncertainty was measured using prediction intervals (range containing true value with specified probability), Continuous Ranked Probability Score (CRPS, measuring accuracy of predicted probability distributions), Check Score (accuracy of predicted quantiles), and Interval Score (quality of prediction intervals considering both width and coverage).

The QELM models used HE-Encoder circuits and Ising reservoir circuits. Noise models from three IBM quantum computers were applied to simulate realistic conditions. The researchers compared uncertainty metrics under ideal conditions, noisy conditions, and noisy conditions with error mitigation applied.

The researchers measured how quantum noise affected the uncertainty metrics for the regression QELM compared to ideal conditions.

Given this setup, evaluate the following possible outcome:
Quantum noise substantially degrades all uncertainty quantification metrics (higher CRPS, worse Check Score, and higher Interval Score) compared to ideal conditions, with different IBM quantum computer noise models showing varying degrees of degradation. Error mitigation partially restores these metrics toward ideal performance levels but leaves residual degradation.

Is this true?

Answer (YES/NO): NO